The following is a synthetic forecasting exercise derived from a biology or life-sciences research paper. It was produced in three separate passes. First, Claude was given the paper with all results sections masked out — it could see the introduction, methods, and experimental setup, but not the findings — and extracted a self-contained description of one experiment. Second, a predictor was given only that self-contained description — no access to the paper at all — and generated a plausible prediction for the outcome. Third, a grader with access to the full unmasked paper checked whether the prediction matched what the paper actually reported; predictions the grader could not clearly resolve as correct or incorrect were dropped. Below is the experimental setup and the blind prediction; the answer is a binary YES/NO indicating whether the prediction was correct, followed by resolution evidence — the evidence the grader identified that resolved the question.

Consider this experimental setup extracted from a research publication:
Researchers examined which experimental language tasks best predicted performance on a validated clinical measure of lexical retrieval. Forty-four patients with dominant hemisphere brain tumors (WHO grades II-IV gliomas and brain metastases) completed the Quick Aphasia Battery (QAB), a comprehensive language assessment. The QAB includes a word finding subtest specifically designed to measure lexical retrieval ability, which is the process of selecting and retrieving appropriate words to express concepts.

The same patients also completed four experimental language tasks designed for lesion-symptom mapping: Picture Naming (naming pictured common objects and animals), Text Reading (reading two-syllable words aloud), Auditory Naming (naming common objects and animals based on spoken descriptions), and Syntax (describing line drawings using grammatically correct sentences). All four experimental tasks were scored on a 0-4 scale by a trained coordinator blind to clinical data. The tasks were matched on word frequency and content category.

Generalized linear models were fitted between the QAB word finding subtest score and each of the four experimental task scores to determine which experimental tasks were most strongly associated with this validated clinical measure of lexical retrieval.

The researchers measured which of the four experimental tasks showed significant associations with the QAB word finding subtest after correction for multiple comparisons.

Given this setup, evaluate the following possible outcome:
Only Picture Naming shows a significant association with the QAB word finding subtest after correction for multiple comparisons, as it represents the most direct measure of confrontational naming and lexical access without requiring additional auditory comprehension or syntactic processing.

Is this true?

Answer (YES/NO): NO